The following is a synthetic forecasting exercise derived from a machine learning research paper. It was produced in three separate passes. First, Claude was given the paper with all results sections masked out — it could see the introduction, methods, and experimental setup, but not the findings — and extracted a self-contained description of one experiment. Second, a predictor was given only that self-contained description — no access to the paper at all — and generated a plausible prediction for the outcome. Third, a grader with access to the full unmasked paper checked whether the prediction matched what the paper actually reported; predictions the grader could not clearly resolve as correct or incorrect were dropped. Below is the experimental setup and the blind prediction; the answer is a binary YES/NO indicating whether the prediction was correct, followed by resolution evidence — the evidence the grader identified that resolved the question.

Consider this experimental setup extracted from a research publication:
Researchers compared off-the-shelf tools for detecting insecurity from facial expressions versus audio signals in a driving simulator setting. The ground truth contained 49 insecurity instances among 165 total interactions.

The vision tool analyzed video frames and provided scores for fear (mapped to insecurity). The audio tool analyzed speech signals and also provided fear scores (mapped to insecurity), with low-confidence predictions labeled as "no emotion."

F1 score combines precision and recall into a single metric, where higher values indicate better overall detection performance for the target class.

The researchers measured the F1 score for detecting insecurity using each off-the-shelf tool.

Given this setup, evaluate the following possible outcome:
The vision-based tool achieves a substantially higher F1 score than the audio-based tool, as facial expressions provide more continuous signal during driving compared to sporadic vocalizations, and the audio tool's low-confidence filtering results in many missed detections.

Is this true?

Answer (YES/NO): NO